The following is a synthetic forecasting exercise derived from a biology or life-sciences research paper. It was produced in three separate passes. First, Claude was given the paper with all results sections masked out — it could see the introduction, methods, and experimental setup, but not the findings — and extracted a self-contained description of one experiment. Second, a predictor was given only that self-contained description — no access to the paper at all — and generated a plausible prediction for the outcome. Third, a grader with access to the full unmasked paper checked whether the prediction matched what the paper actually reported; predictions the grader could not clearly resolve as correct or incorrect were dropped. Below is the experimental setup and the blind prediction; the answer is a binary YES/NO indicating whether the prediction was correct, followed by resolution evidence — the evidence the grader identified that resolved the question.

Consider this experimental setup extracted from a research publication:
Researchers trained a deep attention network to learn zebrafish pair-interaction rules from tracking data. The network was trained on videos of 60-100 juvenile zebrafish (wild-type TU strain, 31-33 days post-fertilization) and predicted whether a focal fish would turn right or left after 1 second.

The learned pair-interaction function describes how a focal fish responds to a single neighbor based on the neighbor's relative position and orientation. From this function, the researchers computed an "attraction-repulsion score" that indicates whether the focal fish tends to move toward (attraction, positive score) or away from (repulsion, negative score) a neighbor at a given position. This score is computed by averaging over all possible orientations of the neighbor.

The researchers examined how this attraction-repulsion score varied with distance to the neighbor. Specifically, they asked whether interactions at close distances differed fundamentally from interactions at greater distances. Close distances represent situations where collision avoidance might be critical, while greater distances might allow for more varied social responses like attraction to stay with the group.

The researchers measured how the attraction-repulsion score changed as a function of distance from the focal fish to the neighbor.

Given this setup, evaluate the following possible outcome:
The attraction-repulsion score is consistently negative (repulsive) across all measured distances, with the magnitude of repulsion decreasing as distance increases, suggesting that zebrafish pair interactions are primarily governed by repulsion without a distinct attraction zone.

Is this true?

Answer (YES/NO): NO